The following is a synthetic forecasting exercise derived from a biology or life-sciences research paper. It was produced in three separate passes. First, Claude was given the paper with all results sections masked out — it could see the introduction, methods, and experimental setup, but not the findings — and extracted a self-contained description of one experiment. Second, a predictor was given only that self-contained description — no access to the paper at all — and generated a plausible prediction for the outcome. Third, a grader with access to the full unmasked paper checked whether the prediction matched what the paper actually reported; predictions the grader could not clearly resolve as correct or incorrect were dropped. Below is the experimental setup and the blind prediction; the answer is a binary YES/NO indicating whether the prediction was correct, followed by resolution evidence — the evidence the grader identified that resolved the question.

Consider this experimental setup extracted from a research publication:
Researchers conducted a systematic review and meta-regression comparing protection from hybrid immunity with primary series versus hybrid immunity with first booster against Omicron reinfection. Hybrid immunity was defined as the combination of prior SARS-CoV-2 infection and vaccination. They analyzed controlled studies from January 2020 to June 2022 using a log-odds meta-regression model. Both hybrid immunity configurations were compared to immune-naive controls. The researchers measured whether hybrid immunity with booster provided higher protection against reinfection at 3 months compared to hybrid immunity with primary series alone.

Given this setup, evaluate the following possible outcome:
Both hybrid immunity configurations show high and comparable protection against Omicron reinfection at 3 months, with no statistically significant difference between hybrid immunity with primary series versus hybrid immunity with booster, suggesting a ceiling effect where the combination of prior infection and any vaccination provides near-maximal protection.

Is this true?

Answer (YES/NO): YES